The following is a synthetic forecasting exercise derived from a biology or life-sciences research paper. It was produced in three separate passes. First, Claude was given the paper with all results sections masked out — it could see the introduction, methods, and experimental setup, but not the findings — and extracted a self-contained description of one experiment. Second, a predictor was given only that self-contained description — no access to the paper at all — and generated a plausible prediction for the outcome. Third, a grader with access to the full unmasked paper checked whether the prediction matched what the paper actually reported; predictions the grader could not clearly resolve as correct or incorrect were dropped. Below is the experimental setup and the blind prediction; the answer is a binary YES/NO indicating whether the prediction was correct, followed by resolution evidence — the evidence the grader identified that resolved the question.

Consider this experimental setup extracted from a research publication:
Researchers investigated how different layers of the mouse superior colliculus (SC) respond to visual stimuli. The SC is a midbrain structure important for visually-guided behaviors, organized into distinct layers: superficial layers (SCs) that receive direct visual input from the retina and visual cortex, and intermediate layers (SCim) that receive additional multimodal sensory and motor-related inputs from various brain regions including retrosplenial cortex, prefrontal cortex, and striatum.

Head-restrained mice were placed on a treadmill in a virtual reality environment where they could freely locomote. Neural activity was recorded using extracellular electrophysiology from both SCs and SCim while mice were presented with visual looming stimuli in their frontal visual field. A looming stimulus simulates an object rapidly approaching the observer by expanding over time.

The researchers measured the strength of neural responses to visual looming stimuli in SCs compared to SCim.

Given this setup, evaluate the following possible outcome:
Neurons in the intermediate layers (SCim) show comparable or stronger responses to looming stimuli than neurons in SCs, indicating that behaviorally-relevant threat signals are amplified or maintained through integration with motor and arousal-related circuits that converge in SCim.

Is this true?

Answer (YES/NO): NO